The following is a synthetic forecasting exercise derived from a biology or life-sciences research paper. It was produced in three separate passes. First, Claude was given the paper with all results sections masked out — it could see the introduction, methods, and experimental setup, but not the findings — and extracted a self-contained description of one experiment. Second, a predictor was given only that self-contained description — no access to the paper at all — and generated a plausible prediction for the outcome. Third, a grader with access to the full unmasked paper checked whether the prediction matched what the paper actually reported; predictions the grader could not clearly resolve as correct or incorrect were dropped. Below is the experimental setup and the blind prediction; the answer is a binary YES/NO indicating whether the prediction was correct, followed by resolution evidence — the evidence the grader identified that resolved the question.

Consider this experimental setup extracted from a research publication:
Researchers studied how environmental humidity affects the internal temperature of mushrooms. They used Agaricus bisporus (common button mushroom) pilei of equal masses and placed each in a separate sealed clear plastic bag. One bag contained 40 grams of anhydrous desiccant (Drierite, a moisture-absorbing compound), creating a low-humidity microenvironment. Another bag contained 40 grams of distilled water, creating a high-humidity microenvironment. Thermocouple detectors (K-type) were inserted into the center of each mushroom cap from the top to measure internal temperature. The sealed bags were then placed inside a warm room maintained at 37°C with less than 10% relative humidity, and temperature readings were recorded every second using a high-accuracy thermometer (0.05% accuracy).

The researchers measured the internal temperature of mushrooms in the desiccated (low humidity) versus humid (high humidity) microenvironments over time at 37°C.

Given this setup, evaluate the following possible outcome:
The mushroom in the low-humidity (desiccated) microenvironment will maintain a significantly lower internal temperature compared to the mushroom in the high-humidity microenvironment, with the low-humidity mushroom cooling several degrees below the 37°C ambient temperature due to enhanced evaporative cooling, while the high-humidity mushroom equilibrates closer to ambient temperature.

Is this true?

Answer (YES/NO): YES